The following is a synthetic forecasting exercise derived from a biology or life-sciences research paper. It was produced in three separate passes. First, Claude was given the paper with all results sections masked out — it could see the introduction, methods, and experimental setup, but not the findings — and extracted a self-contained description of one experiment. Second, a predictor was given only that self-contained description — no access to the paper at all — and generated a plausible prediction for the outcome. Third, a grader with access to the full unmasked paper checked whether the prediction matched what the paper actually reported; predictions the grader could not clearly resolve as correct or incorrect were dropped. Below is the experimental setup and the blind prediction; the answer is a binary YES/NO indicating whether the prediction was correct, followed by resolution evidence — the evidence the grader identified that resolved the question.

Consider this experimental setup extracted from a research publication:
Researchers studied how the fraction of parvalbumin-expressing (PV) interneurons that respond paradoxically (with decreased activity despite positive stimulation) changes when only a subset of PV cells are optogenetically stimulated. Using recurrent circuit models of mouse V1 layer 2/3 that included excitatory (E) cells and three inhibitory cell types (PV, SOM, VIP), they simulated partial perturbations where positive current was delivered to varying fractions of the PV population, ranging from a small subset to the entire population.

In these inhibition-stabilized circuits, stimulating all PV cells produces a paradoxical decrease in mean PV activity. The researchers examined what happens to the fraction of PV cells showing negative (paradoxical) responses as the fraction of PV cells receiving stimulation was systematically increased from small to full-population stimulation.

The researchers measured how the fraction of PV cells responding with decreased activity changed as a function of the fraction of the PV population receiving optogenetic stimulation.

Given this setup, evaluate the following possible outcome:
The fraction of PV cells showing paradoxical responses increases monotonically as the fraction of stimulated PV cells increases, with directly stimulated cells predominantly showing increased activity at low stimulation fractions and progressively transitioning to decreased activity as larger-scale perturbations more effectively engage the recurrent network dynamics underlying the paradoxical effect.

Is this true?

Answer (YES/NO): NO